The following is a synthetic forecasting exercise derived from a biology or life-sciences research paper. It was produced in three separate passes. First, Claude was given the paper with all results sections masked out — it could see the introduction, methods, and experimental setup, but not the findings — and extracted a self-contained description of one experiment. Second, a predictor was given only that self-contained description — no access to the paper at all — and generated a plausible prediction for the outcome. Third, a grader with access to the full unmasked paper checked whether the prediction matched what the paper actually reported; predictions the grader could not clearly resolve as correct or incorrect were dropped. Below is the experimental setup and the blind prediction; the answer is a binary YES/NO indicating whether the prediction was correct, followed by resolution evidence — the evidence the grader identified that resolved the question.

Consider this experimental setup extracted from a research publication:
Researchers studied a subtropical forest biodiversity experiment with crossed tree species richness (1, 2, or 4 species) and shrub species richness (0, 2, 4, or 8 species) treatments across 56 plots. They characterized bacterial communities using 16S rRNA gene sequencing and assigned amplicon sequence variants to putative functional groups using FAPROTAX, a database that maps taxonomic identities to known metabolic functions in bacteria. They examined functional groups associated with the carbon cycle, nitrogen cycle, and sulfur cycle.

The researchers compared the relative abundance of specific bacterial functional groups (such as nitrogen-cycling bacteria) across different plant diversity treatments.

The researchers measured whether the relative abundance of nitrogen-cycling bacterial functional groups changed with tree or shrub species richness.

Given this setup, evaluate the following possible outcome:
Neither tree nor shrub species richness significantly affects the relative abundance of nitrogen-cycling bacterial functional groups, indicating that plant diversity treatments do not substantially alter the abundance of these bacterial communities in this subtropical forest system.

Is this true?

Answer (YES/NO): NO